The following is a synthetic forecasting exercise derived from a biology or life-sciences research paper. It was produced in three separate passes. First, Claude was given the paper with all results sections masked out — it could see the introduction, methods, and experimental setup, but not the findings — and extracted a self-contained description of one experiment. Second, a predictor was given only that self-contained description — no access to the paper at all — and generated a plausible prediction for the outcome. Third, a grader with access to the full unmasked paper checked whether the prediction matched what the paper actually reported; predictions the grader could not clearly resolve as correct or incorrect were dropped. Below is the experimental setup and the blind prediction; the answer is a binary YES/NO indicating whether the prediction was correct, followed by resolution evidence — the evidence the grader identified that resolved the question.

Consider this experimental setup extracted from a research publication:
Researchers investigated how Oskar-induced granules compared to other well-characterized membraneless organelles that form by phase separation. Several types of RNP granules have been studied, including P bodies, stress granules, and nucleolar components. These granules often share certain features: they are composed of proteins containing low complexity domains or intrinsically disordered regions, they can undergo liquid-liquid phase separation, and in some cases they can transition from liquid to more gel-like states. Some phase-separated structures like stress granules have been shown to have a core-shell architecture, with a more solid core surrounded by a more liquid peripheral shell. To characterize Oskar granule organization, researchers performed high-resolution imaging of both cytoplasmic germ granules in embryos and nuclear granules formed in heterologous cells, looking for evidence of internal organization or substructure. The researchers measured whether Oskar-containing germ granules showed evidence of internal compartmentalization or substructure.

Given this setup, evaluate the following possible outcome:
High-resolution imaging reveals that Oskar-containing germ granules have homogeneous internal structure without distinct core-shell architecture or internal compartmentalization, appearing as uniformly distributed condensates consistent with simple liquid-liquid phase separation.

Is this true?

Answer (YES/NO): NO